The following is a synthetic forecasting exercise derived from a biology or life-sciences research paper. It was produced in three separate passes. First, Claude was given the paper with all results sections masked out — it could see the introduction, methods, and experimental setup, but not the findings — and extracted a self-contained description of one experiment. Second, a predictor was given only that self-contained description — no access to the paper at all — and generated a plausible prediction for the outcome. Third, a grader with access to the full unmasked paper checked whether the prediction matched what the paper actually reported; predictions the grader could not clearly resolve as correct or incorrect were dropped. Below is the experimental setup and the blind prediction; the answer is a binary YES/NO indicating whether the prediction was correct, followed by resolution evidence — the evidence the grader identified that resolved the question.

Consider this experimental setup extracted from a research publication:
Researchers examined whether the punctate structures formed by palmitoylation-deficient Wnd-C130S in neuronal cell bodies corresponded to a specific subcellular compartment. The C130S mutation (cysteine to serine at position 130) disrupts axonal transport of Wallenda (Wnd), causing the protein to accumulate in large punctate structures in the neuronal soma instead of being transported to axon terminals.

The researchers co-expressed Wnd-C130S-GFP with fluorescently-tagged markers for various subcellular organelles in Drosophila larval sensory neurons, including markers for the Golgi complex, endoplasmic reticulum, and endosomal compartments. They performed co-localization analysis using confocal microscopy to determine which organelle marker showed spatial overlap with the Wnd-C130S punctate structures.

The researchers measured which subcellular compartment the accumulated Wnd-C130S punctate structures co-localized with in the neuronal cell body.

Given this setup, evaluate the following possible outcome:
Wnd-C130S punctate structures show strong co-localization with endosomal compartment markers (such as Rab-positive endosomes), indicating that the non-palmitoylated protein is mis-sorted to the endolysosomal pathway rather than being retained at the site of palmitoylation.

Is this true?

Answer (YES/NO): NO